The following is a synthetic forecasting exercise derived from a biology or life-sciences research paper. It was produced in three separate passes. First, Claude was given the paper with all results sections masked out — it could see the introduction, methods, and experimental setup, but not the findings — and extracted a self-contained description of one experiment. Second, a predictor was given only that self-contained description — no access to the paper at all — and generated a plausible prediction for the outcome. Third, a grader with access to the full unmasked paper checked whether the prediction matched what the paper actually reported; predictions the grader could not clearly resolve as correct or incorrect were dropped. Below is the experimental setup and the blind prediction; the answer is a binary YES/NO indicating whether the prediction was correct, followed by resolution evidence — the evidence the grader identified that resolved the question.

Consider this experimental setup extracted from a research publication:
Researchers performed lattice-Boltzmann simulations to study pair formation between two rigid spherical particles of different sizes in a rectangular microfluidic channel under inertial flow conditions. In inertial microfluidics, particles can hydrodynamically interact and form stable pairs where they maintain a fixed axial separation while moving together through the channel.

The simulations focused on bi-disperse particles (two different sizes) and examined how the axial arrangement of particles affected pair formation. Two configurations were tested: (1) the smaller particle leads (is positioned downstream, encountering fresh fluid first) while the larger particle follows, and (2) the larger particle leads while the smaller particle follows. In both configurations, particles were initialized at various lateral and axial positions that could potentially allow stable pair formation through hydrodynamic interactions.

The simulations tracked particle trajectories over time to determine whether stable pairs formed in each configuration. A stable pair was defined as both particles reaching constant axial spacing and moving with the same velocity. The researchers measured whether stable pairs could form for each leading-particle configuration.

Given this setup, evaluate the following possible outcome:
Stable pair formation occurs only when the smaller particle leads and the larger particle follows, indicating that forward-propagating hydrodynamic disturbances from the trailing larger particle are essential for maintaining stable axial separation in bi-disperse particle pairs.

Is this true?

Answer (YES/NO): NO